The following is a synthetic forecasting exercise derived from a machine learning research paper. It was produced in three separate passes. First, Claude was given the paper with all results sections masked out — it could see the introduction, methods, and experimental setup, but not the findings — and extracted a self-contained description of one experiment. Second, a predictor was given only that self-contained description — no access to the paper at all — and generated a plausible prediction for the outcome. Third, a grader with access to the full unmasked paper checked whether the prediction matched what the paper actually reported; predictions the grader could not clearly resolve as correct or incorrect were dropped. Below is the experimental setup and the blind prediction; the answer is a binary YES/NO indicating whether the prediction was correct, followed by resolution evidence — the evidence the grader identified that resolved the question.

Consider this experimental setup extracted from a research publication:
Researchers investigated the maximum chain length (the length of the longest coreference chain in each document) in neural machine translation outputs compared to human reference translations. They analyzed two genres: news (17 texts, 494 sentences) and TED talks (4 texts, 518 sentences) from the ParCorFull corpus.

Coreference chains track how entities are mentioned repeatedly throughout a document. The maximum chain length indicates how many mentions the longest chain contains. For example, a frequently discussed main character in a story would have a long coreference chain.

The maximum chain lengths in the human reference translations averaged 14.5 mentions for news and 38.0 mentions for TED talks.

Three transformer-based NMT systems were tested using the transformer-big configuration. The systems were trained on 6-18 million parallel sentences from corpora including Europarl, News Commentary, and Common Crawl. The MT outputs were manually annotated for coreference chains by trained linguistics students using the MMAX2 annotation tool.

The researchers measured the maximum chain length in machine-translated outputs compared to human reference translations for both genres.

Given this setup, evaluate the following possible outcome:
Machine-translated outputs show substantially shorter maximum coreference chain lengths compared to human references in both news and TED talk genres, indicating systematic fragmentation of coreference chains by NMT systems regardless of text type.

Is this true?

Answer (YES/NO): NO